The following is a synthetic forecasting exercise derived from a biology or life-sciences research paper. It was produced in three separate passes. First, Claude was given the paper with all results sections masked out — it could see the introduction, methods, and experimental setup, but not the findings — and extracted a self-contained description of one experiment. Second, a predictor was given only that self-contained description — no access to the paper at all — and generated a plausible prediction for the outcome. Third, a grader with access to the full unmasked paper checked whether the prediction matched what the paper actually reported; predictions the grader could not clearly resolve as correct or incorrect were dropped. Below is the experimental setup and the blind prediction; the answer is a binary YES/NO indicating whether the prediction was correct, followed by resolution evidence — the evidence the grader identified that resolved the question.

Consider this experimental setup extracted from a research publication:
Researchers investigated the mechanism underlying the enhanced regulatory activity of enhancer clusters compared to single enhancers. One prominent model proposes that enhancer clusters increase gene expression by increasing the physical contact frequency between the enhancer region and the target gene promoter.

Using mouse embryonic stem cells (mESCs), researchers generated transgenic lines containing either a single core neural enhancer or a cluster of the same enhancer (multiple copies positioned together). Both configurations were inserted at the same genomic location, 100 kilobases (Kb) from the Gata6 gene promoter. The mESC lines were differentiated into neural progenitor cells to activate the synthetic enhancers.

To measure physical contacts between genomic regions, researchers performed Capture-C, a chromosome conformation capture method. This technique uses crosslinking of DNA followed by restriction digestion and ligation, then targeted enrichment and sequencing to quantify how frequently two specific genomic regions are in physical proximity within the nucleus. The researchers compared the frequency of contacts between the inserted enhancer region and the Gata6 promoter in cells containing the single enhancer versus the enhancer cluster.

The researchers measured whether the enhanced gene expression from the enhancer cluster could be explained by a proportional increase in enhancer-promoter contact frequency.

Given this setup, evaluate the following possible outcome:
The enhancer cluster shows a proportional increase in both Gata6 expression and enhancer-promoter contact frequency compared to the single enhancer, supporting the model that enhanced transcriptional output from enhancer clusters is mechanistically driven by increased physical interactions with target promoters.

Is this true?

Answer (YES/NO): NO